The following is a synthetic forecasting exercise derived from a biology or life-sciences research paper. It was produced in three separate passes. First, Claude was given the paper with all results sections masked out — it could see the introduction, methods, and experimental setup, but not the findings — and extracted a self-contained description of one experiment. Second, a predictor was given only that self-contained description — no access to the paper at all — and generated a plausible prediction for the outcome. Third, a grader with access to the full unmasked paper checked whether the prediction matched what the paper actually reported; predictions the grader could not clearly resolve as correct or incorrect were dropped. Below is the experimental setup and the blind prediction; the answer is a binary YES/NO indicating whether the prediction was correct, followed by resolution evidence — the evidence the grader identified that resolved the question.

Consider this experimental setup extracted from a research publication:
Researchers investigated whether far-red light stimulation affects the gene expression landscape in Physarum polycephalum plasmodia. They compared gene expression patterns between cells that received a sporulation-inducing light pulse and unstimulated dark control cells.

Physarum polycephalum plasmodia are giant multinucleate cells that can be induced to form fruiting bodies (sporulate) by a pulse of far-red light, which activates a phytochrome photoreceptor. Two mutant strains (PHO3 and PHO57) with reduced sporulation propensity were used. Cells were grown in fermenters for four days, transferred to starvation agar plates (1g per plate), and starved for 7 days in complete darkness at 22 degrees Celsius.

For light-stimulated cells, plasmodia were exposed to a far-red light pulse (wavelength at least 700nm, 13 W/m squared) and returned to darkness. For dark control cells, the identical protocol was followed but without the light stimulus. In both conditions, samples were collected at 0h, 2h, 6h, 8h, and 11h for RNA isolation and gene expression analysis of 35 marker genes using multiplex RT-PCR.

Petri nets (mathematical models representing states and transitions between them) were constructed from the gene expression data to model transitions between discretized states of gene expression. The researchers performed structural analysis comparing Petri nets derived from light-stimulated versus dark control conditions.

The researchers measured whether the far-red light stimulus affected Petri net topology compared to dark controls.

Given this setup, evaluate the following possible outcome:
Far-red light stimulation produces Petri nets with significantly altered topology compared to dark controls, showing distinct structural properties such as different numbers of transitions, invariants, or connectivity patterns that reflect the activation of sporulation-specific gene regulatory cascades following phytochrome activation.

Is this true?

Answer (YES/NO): YES